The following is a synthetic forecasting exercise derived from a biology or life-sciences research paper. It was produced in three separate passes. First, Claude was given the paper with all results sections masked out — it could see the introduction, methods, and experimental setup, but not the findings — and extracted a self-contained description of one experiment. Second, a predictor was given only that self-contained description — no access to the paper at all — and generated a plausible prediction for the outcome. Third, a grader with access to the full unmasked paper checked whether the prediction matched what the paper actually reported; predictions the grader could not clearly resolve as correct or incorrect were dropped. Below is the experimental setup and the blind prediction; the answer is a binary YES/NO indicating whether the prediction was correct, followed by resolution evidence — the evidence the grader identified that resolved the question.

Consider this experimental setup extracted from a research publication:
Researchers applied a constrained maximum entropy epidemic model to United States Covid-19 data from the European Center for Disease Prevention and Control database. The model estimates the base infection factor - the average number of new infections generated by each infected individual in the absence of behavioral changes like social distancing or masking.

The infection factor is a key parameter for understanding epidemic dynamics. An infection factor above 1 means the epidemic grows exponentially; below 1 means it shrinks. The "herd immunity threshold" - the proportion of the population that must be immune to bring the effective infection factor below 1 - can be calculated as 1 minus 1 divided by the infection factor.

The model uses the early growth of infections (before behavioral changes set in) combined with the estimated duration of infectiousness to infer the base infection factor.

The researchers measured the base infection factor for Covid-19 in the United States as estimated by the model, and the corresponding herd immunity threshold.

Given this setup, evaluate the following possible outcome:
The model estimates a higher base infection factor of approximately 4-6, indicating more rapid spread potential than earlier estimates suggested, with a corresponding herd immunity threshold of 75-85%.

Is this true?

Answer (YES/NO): NO